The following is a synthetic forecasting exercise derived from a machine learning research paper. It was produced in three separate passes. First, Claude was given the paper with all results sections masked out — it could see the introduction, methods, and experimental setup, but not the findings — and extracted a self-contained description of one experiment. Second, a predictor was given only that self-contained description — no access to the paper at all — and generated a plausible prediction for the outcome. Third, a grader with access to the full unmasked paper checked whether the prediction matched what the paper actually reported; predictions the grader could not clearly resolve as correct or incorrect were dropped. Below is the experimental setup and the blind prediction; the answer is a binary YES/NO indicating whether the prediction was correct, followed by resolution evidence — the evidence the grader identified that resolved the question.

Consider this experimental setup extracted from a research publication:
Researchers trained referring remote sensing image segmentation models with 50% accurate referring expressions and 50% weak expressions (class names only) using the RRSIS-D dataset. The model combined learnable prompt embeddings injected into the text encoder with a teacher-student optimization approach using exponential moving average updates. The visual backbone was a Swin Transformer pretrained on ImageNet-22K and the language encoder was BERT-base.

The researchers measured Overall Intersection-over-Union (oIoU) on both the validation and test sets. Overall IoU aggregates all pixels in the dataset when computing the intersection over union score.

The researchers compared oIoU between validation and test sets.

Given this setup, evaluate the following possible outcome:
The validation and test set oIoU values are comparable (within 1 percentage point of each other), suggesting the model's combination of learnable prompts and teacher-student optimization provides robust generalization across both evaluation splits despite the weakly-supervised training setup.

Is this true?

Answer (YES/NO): YES